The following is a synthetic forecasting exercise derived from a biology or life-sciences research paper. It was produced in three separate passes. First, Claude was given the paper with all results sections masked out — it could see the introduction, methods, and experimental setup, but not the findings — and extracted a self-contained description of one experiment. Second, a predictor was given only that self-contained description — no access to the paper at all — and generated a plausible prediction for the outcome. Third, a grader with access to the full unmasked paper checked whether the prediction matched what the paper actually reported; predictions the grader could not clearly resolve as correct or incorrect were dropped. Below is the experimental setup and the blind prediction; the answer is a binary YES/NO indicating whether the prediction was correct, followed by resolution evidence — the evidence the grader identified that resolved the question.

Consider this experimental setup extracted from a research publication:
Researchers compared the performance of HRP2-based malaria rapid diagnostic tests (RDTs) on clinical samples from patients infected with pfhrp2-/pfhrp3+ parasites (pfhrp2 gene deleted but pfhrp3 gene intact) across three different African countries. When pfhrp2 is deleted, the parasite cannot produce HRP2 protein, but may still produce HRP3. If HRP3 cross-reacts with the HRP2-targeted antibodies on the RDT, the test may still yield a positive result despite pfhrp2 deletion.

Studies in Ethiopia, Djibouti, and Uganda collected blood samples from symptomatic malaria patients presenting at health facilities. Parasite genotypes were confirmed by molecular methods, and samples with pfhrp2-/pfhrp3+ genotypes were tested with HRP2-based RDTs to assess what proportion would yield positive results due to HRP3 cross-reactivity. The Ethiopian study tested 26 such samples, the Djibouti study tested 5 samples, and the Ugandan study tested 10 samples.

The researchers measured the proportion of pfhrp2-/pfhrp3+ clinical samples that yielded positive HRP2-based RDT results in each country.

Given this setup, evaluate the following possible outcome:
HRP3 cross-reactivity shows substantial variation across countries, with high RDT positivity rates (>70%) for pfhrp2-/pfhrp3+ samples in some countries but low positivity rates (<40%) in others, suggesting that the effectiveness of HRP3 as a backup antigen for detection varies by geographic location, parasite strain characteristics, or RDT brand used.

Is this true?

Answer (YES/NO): NO